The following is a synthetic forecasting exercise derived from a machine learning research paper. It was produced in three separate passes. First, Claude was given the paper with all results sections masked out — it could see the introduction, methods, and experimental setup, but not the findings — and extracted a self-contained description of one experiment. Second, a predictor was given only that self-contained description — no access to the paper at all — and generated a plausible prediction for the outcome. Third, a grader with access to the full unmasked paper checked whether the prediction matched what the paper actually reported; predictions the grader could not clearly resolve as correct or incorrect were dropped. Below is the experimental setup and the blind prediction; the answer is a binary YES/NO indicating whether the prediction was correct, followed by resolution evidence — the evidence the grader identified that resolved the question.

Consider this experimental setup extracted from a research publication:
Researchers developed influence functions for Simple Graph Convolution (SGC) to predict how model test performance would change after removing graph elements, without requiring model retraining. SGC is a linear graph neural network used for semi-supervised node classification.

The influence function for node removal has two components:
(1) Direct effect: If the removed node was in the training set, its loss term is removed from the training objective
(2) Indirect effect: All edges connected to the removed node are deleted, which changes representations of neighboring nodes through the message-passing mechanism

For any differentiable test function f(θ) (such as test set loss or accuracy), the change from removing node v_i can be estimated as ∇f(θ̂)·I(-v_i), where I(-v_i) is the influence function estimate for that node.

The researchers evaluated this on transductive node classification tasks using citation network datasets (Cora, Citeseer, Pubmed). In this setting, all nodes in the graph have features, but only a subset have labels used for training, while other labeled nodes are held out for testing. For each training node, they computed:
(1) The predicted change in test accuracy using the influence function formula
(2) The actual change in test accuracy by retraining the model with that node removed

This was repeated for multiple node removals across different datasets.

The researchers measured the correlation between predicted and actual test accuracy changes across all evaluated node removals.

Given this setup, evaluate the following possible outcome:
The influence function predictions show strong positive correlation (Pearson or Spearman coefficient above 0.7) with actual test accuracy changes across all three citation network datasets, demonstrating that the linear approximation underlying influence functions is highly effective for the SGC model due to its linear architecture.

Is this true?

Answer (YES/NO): YES